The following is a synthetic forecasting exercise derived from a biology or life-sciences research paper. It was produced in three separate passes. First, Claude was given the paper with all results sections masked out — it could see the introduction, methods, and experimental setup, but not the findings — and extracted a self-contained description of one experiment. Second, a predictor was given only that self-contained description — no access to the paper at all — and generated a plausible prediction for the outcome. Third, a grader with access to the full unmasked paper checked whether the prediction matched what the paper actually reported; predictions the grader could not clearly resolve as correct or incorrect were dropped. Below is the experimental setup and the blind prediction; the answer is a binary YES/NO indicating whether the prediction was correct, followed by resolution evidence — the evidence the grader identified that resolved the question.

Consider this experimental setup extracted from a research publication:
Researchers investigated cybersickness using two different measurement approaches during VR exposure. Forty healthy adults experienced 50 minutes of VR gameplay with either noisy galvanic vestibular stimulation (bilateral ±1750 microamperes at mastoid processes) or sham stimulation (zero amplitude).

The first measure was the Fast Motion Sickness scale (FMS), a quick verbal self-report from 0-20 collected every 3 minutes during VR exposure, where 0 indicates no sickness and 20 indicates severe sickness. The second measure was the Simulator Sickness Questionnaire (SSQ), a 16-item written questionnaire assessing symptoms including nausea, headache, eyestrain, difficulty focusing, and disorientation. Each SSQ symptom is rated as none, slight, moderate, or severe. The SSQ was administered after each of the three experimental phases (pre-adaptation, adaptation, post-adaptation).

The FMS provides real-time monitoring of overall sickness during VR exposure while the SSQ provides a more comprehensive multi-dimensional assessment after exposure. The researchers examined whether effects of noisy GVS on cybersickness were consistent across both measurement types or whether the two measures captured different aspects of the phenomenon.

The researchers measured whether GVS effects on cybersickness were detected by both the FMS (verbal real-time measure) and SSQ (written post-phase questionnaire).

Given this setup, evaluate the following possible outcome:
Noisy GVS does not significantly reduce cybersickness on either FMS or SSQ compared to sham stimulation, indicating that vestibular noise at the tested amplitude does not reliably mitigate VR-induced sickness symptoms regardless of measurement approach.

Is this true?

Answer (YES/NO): NO